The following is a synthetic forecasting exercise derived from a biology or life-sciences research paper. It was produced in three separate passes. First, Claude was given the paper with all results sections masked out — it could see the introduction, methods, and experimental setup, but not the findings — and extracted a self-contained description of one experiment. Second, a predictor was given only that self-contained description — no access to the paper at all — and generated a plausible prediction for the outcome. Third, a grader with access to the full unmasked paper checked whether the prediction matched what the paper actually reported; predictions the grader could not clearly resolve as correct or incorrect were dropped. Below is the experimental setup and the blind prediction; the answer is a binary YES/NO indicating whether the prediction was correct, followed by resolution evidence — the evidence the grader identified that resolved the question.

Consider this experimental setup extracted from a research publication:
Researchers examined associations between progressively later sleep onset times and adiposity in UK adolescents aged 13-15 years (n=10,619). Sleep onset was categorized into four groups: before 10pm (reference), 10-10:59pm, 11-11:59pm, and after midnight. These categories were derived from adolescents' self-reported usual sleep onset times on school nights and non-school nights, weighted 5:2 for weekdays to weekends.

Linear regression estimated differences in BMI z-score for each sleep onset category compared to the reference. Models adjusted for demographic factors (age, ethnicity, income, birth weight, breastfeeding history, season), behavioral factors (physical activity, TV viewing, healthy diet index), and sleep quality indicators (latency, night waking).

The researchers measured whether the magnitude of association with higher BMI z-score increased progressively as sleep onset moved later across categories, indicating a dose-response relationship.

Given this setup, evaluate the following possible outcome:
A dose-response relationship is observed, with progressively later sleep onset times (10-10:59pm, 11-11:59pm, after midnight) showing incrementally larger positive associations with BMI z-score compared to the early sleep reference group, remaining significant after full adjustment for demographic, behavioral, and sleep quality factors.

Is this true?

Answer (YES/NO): NO